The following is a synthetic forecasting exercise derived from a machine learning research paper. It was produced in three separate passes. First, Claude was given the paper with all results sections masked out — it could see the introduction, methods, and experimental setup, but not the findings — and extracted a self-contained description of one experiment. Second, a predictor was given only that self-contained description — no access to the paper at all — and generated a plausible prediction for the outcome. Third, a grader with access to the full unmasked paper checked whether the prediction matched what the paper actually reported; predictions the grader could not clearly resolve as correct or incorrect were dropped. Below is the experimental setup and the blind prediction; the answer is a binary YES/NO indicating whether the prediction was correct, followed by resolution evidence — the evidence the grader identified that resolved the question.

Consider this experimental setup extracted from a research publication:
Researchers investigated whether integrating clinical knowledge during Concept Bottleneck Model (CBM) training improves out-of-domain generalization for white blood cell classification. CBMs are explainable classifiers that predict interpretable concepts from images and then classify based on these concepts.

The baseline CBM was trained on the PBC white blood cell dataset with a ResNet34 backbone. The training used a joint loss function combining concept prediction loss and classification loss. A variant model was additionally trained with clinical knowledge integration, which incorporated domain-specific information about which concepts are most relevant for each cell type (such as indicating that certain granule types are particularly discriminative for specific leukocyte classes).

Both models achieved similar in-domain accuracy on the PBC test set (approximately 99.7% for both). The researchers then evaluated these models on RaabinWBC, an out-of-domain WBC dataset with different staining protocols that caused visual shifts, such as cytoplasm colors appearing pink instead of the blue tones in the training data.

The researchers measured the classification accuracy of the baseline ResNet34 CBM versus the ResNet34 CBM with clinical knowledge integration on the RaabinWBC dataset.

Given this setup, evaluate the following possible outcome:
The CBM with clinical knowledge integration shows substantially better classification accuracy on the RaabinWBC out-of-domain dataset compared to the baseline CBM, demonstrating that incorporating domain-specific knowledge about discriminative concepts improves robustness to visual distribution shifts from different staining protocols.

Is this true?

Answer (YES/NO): NO